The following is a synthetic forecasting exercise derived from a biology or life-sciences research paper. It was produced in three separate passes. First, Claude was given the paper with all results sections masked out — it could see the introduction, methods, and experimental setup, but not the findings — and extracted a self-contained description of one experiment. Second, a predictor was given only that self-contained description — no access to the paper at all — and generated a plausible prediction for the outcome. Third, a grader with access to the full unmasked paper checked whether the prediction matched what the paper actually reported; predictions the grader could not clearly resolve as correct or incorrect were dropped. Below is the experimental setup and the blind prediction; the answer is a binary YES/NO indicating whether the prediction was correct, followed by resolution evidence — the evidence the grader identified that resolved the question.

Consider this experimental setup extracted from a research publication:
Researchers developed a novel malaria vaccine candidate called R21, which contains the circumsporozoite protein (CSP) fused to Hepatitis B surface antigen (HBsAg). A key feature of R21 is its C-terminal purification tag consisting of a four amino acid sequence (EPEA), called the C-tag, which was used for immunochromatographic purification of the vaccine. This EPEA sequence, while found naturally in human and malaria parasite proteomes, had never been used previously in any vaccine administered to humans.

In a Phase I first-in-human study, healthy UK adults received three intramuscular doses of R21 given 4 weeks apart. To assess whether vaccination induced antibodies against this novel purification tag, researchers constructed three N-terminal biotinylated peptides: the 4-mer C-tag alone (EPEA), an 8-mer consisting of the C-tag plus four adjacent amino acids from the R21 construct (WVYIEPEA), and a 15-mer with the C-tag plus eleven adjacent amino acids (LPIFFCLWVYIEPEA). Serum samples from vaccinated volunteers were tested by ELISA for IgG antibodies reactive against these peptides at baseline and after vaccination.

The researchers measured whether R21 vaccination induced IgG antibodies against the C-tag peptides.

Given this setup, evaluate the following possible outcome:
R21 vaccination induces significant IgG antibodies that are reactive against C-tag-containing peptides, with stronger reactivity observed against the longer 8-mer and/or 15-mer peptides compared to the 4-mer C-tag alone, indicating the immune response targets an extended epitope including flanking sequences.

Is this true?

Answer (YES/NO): NO